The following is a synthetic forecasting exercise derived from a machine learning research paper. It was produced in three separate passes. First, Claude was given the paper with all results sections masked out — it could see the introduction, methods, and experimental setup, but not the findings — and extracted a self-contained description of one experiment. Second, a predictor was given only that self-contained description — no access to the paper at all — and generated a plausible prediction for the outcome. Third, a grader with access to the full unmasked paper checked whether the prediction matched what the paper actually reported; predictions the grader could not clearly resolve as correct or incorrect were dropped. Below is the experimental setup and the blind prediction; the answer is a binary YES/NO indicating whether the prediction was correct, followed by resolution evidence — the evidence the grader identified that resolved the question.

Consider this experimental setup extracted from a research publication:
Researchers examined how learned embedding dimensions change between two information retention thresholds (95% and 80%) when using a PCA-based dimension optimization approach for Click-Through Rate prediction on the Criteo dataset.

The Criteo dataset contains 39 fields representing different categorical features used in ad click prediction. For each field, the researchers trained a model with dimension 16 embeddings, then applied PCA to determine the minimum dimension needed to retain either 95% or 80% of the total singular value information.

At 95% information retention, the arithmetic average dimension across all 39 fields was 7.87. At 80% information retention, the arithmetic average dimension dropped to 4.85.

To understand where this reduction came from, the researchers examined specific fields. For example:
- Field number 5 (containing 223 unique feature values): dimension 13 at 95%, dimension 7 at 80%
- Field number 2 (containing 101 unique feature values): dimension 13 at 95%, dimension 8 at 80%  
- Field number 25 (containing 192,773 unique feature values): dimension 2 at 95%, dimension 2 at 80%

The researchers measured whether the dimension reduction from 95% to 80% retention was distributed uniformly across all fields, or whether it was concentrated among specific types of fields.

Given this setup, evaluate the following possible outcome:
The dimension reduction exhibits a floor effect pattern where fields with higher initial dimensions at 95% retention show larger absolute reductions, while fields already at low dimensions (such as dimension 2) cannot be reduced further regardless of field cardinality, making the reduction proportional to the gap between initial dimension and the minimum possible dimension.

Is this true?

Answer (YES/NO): YES